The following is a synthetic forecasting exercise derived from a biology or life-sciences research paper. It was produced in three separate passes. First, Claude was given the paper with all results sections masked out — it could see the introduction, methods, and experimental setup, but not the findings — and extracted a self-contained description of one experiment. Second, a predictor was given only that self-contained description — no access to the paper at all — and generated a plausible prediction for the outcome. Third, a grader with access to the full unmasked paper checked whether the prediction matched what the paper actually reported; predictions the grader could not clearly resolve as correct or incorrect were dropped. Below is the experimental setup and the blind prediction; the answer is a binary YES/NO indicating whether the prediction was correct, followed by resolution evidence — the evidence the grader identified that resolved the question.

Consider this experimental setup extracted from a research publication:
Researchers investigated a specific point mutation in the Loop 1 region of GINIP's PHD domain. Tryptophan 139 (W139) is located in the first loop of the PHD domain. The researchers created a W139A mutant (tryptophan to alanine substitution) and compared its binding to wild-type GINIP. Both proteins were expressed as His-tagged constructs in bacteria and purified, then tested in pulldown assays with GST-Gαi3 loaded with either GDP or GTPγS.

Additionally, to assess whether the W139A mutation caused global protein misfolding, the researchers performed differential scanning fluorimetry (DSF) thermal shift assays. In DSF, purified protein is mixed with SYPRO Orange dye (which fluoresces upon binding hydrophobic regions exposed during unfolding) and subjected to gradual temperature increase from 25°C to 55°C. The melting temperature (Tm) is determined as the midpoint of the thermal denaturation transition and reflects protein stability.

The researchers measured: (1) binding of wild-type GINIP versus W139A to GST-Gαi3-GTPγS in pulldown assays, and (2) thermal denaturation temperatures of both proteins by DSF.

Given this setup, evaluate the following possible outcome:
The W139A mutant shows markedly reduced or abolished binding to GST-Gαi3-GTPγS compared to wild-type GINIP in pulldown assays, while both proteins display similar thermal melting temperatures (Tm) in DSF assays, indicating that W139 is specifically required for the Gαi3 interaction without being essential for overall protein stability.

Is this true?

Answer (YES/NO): YES